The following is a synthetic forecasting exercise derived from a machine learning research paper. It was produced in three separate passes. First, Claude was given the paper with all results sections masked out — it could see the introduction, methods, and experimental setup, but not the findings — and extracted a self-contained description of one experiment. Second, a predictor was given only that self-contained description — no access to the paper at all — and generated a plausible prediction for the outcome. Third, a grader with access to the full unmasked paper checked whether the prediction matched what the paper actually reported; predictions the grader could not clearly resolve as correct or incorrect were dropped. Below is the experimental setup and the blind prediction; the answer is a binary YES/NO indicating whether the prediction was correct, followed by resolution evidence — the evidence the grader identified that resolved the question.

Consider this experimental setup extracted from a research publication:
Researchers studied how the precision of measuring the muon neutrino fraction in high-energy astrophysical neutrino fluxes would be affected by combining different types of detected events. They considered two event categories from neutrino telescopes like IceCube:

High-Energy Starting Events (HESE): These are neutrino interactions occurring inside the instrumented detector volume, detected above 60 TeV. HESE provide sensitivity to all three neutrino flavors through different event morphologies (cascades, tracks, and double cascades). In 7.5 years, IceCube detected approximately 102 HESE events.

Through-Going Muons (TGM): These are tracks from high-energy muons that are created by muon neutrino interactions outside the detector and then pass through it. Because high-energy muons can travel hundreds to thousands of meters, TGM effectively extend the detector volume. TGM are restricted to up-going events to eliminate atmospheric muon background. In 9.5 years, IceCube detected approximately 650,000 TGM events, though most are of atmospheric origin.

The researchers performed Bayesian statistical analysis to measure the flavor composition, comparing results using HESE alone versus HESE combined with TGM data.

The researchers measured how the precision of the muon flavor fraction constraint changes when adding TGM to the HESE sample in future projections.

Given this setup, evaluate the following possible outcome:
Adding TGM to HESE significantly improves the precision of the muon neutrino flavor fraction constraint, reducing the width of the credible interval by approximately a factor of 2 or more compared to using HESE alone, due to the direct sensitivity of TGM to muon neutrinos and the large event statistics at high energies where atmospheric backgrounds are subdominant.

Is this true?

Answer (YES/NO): YES